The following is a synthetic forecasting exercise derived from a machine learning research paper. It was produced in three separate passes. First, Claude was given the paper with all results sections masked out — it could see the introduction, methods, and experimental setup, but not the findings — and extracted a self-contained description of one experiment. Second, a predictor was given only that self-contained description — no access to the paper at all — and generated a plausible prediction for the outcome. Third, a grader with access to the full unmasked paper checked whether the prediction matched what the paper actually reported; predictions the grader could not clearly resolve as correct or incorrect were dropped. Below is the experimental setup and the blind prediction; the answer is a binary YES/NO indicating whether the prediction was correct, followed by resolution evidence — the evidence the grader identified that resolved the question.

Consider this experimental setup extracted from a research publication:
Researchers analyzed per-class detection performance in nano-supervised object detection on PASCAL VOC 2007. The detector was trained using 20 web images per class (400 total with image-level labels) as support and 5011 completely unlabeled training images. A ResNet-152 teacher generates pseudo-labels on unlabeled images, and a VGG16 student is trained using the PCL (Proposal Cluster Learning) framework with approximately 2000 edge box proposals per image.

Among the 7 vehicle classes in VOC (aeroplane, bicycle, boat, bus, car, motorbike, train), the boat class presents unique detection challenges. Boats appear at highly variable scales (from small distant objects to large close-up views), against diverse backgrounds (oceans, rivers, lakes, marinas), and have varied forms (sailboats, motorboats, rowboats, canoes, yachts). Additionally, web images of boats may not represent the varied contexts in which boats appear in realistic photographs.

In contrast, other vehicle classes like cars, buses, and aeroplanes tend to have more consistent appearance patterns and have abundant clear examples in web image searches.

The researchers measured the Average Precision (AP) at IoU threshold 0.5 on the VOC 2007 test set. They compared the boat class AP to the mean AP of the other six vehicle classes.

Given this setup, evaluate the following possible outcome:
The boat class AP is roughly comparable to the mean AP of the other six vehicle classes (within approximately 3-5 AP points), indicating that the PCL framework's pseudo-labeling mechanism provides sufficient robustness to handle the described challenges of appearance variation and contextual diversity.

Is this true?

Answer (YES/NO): NO